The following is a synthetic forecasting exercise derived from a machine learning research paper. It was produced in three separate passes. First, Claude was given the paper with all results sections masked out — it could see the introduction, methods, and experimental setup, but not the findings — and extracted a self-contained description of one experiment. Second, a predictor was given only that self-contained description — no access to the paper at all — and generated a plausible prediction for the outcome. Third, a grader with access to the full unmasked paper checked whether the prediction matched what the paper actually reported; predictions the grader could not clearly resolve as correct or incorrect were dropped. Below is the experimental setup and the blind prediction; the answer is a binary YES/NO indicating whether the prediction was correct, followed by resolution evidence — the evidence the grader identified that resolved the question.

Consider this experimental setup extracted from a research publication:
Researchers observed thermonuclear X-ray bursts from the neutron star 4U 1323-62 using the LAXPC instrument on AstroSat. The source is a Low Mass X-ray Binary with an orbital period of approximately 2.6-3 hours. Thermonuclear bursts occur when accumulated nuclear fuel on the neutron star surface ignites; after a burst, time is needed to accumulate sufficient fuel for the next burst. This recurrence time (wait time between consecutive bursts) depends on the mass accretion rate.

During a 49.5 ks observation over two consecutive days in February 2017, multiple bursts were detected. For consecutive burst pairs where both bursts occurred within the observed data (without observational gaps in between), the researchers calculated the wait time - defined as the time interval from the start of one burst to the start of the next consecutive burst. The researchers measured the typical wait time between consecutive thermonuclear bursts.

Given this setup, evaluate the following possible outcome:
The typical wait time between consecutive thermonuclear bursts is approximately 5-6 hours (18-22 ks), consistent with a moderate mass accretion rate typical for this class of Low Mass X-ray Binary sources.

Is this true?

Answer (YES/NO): NO